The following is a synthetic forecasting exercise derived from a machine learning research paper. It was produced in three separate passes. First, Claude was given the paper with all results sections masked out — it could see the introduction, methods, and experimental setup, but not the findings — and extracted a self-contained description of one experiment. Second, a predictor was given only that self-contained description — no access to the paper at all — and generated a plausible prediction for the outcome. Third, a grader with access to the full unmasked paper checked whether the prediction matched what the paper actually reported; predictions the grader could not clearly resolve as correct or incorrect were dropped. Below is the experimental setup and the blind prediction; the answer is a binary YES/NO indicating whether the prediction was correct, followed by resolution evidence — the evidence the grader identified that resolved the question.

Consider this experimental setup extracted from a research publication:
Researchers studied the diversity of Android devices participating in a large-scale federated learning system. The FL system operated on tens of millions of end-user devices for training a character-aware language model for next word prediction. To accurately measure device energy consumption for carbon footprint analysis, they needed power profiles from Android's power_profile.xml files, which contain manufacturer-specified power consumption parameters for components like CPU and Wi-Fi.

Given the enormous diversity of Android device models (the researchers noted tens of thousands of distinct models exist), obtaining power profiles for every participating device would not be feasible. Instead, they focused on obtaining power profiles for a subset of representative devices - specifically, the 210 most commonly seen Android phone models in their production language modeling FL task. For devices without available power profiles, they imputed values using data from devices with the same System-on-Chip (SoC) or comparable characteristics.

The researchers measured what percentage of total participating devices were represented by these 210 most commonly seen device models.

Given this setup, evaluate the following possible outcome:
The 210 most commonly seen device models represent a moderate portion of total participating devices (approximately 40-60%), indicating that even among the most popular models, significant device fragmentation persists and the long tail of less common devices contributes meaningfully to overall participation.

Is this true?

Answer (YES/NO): NO